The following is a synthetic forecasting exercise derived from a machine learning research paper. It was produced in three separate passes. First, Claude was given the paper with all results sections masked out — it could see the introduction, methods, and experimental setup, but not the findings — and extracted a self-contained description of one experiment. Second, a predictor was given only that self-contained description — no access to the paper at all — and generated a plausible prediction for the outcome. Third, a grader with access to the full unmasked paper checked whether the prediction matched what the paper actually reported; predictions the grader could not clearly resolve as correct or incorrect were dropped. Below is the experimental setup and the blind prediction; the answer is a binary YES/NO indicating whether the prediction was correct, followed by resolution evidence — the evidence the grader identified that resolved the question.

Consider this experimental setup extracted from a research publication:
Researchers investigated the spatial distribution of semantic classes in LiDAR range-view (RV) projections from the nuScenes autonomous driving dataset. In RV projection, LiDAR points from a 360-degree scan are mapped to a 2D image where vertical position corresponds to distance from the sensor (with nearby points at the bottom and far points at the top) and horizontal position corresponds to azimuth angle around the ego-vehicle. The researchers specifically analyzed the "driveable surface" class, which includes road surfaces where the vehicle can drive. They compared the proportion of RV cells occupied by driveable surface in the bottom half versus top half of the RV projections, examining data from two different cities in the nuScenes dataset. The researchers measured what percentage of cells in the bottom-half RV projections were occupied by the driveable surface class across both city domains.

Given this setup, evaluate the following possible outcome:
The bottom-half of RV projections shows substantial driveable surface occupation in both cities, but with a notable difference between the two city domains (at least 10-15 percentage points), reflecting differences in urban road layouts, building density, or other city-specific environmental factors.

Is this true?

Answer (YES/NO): NO